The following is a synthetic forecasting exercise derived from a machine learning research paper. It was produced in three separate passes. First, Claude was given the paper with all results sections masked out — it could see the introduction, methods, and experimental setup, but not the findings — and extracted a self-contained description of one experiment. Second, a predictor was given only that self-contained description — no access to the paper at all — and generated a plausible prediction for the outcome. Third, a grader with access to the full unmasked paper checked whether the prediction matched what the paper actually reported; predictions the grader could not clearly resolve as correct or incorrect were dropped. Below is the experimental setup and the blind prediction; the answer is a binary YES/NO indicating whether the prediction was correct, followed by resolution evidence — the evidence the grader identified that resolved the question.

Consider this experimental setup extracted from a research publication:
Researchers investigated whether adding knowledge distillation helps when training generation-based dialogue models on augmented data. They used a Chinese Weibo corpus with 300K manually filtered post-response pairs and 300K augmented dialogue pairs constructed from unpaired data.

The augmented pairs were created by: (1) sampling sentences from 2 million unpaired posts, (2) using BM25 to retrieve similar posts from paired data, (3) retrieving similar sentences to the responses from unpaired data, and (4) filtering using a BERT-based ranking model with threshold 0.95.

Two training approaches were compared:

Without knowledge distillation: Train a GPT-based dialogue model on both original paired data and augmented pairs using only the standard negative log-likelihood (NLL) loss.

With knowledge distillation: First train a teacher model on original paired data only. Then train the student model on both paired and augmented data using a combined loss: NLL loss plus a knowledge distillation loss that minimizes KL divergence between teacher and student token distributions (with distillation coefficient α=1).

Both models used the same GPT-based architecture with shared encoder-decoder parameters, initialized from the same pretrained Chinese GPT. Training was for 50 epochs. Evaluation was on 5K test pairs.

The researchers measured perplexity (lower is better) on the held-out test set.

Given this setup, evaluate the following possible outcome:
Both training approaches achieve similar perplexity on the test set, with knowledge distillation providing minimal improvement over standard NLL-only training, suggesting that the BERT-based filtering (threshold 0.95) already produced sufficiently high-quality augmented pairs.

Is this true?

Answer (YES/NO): NO